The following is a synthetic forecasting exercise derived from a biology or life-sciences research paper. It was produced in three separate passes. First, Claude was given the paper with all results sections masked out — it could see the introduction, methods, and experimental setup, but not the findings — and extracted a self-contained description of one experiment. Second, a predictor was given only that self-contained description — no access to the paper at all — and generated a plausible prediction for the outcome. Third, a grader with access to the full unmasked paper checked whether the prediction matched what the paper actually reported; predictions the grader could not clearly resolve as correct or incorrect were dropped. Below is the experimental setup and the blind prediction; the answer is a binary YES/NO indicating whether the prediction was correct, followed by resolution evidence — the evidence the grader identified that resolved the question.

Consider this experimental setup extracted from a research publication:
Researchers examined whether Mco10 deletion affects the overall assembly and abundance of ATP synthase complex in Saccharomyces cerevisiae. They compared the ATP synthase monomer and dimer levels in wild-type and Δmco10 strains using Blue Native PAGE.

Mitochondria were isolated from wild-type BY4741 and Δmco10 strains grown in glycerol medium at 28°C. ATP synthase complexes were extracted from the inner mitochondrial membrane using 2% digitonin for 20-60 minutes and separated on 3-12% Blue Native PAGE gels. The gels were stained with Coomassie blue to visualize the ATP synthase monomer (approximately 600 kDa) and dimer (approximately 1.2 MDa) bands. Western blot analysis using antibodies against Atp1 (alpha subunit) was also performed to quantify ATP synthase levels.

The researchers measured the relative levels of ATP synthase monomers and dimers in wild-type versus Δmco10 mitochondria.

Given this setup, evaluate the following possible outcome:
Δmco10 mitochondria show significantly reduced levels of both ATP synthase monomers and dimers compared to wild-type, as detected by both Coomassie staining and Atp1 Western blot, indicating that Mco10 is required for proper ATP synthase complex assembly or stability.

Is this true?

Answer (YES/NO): NO